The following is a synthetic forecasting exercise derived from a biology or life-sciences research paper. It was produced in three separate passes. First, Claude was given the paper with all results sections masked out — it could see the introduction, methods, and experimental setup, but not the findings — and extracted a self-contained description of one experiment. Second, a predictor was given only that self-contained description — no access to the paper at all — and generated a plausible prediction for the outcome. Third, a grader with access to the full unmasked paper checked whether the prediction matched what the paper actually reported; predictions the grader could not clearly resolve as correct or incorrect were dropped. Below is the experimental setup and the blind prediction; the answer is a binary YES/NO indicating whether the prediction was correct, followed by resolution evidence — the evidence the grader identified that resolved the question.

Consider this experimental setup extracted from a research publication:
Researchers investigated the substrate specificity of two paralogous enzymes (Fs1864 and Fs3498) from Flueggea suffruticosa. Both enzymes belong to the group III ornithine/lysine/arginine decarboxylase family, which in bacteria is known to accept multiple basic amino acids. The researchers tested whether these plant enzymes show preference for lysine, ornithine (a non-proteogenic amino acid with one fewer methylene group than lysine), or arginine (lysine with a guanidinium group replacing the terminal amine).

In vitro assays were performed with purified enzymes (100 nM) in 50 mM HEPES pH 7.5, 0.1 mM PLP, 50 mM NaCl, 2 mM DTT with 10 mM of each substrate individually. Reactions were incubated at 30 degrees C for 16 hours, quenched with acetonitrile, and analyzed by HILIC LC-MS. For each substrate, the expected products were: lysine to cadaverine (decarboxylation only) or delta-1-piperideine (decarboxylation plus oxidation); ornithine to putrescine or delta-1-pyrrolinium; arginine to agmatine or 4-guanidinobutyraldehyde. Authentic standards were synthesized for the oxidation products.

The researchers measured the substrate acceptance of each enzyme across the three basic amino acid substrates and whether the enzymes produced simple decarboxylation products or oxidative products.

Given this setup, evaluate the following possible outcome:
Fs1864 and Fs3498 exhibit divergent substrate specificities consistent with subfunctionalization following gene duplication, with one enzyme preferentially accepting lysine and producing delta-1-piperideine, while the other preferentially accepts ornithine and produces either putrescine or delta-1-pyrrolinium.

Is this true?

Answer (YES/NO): NO